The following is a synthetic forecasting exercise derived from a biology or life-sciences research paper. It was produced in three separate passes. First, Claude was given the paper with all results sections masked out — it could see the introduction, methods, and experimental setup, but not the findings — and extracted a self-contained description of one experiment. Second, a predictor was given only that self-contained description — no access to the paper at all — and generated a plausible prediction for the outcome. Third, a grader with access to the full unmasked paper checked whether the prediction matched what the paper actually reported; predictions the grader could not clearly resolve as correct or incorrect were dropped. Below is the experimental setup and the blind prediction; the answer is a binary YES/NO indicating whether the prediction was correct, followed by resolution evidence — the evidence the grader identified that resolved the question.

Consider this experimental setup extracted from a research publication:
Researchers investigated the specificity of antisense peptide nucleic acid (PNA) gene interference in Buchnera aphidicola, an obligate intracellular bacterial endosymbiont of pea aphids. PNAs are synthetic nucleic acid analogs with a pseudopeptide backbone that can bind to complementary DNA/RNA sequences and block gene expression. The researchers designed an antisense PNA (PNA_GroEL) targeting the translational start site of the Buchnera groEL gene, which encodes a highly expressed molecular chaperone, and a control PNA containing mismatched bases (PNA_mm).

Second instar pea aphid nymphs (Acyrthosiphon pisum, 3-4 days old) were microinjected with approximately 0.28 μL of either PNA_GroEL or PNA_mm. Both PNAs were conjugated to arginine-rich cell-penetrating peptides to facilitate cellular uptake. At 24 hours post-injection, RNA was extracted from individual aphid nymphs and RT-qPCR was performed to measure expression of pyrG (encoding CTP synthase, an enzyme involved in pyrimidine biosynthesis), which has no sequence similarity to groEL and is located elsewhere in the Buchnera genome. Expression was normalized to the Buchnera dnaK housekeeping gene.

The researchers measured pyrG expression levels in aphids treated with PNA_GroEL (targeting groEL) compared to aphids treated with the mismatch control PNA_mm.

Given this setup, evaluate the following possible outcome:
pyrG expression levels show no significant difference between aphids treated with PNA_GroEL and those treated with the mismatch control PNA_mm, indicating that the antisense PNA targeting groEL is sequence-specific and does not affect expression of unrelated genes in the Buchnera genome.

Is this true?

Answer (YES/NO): YES